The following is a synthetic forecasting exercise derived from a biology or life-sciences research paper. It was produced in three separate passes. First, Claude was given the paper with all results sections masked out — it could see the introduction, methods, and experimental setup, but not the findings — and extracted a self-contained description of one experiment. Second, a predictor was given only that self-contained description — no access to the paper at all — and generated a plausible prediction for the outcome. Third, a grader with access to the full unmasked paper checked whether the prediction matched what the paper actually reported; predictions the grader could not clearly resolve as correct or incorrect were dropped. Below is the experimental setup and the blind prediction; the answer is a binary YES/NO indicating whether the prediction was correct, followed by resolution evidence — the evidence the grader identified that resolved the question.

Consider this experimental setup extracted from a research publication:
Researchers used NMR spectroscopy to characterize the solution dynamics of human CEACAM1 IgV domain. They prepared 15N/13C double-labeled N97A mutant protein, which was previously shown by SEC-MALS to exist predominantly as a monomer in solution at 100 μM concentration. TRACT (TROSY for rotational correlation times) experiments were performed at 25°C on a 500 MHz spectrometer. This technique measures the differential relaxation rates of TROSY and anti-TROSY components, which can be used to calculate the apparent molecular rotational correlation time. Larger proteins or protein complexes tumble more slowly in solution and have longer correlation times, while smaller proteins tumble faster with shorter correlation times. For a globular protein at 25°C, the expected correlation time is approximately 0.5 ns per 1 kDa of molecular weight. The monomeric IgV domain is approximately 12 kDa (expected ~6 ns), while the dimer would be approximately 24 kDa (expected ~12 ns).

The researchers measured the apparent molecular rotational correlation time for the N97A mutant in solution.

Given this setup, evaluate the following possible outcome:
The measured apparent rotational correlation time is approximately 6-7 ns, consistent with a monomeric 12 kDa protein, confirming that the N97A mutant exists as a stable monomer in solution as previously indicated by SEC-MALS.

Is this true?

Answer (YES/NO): YES